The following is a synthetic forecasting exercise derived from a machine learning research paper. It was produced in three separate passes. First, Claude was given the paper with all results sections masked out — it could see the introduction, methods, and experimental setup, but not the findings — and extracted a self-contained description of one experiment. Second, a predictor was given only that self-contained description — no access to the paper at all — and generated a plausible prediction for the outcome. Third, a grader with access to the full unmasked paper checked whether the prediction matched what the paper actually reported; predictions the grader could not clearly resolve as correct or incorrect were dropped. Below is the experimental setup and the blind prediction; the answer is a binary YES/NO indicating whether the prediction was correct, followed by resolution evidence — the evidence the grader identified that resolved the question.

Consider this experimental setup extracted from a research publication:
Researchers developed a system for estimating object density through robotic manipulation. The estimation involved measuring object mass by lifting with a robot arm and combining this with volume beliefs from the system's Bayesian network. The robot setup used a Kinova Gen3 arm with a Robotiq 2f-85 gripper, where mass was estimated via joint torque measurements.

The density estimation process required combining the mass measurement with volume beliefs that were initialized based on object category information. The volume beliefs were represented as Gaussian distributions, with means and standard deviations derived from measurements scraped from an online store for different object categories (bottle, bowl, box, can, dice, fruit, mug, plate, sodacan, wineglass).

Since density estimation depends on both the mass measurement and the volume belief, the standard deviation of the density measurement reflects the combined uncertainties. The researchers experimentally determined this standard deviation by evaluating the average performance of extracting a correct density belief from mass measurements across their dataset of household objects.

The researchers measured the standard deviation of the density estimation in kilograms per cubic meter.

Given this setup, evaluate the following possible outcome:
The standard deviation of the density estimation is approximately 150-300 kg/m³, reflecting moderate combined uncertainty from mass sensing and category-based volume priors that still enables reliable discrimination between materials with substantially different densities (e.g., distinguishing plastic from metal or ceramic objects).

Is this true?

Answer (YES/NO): YES